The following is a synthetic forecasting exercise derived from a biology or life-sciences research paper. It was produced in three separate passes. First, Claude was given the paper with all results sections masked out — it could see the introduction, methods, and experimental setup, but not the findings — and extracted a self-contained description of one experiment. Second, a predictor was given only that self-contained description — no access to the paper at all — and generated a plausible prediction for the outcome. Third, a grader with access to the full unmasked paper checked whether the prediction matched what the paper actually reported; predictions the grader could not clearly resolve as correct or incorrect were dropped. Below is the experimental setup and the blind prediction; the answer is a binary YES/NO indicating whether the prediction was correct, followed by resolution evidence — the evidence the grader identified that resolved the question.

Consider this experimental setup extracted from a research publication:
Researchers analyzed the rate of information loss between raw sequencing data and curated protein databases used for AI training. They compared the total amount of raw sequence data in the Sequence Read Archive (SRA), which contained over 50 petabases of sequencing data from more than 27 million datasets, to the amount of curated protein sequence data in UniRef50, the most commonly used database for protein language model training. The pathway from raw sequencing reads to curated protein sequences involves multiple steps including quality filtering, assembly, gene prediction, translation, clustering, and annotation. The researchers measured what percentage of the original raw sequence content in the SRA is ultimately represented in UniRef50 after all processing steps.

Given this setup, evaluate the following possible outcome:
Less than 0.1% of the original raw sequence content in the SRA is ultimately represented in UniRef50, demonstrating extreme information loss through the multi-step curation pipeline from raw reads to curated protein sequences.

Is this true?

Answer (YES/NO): YES